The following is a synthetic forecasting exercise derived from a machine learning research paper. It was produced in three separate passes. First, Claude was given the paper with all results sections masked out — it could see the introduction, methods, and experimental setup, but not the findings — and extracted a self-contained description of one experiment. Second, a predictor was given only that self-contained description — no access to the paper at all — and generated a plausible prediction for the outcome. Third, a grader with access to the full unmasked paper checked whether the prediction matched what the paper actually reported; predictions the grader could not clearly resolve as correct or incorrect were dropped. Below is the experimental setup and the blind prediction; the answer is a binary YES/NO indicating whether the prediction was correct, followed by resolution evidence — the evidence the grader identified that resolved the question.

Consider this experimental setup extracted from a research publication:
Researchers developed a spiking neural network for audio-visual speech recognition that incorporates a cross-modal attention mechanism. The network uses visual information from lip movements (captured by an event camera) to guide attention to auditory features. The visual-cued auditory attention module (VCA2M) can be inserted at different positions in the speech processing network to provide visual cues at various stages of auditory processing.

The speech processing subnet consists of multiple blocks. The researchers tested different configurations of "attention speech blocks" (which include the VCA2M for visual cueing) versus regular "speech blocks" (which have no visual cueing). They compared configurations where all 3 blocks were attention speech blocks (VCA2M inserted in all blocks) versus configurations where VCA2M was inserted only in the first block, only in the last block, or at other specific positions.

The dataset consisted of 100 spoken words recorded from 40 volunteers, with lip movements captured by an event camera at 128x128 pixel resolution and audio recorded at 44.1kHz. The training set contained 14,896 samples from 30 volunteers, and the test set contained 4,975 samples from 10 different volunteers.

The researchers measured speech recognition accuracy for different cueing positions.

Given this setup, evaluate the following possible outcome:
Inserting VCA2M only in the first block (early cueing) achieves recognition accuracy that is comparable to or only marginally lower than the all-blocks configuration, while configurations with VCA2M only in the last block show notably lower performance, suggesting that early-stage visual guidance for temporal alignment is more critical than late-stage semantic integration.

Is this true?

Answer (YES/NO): NO